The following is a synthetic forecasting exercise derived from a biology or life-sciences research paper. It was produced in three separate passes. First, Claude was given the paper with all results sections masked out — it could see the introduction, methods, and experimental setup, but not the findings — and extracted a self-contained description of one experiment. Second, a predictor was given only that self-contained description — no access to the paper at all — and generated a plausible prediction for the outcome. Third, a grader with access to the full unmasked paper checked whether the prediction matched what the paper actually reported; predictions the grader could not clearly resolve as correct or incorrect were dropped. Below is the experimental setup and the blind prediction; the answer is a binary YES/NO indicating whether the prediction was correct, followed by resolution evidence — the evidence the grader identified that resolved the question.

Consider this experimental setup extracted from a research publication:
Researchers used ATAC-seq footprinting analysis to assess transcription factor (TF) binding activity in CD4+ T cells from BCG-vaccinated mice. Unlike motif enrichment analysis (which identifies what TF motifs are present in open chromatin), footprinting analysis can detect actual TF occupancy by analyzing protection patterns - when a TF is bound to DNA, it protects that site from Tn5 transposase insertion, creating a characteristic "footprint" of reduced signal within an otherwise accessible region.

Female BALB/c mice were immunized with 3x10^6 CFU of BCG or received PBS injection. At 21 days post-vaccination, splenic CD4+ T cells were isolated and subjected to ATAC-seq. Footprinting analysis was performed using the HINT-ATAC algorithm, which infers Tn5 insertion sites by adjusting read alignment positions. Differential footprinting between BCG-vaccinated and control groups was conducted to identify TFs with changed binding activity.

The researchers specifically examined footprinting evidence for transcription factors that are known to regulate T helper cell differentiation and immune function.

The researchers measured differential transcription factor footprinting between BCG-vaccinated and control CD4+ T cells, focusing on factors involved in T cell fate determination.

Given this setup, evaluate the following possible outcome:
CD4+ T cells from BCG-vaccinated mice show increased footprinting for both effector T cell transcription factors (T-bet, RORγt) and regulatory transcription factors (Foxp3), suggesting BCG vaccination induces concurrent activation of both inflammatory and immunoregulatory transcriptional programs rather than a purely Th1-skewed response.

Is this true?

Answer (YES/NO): NO